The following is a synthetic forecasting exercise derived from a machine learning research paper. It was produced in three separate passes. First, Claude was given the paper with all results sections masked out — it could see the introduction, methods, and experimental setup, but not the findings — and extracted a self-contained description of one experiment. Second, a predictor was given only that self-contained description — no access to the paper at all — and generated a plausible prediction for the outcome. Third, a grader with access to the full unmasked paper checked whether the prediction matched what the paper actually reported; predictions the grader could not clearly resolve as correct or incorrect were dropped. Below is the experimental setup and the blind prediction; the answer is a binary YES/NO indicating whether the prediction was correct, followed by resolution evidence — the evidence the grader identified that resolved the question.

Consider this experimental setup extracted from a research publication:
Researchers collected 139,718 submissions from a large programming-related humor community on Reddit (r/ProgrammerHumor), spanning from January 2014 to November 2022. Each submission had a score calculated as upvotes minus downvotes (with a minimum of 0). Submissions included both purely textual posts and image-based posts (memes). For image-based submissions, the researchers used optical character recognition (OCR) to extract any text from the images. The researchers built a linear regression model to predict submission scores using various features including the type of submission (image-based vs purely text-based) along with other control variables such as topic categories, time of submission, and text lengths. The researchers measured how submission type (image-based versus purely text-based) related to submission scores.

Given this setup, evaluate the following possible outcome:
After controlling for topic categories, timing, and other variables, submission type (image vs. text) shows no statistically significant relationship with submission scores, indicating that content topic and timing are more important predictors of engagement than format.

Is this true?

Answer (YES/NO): NO